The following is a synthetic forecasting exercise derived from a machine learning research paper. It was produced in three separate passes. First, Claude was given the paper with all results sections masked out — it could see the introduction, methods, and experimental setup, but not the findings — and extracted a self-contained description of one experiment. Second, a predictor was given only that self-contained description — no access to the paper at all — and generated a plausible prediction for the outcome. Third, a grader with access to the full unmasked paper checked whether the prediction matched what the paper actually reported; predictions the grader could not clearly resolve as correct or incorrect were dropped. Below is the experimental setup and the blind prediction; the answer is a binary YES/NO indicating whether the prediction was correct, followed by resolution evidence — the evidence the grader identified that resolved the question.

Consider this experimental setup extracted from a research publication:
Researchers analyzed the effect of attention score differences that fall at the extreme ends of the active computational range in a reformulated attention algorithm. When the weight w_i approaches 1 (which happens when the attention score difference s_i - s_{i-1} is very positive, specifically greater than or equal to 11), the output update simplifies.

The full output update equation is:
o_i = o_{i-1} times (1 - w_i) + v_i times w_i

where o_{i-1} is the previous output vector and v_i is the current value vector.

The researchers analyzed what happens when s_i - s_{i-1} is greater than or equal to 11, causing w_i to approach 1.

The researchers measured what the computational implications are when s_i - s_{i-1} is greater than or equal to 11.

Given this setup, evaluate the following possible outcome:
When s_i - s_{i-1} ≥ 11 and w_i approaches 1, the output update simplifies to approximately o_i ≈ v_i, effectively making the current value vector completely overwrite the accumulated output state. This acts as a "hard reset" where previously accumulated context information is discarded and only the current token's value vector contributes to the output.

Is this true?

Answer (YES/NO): YES